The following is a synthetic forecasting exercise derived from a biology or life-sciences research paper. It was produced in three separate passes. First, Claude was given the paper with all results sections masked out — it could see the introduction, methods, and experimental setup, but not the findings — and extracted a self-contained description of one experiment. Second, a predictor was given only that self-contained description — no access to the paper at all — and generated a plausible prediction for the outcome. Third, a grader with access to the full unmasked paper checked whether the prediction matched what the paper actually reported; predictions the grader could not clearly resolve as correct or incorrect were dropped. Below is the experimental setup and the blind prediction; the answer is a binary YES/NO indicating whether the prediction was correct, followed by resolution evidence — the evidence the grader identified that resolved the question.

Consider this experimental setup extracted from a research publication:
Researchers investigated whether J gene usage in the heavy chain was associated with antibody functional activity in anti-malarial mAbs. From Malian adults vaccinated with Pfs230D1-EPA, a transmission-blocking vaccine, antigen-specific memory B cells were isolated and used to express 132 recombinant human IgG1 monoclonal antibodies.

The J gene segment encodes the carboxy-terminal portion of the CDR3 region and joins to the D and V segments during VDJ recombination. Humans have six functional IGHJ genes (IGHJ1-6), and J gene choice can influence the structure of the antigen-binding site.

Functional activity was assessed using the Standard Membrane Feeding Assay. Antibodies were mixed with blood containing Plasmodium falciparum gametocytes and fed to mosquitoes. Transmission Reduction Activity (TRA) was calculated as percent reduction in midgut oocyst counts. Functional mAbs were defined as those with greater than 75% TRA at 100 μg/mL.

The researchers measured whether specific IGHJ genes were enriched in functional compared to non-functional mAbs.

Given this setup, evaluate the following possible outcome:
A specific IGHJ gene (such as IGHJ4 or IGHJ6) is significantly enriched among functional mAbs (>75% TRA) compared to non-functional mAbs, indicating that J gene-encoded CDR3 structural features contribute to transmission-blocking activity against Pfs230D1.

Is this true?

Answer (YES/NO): NO